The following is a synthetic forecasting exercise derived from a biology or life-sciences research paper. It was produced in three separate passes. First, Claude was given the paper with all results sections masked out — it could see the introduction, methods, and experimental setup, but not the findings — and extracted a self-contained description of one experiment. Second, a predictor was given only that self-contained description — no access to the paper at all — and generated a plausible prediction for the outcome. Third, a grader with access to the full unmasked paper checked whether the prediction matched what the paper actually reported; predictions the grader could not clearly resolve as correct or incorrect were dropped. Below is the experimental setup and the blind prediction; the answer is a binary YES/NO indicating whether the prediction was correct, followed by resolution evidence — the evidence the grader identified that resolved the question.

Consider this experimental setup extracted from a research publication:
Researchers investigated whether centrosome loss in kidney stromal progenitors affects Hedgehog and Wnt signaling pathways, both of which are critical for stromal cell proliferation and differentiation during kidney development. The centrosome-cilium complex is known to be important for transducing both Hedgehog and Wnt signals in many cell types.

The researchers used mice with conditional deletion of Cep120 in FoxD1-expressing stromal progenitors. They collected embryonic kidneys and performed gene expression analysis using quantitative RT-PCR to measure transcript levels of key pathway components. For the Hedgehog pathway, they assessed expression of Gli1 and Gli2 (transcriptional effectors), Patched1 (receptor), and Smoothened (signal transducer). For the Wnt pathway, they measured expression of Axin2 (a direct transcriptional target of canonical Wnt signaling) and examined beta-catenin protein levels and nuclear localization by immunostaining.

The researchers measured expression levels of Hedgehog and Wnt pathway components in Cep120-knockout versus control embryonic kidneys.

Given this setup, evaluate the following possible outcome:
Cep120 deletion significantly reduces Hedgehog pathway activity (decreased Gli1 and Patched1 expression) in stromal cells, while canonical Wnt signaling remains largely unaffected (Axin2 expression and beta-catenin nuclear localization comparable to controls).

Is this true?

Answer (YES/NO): NO